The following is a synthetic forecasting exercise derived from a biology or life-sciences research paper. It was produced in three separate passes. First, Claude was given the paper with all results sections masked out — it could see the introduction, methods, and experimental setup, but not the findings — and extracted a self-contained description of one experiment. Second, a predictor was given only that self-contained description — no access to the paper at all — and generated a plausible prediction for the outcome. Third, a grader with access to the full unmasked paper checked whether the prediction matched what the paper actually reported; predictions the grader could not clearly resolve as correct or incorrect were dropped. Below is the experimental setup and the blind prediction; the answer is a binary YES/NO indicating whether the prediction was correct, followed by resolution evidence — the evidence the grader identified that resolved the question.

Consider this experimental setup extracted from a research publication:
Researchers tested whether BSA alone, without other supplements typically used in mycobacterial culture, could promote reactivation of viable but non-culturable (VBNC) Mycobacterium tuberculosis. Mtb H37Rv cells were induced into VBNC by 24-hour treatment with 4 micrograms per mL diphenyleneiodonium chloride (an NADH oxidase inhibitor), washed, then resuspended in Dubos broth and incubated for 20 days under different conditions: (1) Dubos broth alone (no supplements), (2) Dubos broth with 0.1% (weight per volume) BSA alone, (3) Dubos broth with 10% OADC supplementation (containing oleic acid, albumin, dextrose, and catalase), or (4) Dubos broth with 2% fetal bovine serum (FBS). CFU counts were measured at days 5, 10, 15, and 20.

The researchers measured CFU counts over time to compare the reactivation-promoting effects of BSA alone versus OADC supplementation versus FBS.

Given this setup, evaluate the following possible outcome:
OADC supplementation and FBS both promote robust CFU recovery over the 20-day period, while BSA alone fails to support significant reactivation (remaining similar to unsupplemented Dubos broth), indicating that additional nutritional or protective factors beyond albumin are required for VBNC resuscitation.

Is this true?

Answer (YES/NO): NO